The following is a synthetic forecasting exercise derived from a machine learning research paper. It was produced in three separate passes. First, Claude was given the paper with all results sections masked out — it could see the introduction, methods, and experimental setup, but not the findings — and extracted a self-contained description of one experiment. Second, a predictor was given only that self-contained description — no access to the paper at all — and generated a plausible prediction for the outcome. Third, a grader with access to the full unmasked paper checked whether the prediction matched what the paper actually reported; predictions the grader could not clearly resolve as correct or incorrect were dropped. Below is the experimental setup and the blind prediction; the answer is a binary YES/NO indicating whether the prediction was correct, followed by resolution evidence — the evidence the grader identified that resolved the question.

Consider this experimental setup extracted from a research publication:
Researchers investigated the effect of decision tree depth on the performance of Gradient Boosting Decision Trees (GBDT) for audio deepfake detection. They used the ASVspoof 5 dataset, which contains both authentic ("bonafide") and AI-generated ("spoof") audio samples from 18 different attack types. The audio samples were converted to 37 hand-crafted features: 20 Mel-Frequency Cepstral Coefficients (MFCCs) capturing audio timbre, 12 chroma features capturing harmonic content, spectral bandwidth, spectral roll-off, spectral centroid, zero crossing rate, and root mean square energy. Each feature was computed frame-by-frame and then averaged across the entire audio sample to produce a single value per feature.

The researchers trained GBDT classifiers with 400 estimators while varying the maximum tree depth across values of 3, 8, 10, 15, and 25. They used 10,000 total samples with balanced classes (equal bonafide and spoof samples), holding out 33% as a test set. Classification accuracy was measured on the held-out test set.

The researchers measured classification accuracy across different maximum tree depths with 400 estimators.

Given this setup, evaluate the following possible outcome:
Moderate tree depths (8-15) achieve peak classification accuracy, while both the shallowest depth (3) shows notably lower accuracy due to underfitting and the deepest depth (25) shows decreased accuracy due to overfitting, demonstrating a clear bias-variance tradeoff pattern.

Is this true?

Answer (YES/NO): NO